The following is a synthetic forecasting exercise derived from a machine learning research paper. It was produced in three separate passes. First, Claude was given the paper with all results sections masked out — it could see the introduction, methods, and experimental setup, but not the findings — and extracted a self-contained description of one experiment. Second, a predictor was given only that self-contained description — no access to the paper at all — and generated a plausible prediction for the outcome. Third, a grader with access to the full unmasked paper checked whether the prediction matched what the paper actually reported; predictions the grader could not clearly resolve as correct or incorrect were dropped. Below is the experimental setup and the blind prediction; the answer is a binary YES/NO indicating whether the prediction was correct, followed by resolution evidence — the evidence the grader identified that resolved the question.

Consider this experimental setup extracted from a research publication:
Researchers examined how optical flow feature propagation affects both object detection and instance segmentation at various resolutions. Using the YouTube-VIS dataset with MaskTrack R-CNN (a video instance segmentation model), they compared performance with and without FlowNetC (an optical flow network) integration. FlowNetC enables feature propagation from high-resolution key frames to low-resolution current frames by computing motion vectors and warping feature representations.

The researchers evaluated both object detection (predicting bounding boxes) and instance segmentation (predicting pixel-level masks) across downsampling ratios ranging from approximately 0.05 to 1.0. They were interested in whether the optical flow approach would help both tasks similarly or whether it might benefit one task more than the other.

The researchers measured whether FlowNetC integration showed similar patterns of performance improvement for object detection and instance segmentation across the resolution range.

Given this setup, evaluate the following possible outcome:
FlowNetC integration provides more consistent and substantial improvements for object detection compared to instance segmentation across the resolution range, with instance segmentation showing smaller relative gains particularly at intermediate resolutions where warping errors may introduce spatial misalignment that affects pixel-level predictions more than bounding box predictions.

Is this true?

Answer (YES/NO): NO